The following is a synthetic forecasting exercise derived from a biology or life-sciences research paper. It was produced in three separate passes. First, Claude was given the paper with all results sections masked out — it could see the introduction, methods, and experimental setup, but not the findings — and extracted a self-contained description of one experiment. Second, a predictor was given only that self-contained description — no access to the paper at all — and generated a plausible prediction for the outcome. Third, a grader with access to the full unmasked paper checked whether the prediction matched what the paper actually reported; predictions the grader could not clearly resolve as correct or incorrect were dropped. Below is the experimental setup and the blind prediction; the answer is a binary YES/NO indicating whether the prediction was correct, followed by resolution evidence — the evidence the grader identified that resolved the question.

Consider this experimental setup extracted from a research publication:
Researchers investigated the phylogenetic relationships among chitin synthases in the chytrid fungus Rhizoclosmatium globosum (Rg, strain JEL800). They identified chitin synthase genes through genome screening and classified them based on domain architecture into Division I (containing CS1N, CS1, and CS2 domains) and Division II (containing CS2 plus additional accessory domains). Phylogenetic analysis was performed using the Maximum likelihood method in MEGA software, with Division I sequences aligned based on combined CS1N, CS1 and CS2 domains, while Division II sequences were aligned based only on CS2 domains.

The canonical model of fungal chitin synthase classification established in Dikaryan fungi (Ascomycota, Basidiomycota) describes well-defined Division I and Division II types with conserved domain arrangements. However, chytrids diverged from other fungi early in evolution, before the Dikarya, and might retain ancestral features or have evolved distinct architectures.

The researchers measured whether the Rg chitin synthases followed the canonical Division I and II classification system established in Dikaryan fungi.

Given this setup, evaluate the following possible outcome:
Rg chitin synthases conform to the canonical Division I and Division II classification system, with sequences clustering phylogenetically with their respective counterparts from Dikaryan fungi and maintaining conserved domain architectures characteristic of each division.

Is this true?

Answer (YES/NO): NO